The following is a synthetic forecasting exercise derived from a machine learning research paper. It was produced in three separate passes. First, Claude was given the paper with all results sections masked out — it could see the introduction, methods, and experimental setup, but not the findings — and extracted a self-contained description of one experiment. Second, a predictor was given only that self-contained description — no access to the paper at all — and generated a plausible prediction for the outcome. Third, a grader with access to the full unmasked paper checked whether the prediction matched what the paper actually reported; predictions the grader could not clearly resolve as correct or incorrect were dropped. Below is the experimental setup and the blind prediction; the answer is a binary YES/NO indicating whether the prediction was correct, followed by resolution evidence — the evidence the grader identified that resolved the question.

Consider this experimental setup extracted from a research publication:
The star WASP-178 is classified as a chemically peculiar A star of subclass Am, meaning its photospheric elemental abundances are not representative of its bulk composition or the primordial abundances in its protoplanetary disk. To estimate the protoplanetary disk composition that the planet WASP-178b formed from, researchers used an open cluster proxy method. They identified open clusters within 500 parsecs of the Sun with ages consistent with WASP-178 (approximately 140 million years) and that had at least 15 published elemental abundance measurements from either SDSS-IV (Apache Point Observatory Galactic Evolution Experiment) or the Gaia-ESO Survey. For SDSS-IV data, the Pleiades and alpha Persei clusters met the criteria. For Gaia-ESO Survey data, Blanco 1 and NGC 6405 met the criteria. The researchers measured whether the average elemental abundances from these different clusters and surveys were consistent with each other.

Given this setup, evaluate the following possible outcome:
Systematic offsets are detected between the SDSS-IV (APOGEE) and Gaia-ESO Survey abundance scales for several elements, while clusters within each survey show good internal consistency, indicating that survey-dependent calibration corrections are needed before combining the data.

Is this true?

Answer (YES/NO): NO